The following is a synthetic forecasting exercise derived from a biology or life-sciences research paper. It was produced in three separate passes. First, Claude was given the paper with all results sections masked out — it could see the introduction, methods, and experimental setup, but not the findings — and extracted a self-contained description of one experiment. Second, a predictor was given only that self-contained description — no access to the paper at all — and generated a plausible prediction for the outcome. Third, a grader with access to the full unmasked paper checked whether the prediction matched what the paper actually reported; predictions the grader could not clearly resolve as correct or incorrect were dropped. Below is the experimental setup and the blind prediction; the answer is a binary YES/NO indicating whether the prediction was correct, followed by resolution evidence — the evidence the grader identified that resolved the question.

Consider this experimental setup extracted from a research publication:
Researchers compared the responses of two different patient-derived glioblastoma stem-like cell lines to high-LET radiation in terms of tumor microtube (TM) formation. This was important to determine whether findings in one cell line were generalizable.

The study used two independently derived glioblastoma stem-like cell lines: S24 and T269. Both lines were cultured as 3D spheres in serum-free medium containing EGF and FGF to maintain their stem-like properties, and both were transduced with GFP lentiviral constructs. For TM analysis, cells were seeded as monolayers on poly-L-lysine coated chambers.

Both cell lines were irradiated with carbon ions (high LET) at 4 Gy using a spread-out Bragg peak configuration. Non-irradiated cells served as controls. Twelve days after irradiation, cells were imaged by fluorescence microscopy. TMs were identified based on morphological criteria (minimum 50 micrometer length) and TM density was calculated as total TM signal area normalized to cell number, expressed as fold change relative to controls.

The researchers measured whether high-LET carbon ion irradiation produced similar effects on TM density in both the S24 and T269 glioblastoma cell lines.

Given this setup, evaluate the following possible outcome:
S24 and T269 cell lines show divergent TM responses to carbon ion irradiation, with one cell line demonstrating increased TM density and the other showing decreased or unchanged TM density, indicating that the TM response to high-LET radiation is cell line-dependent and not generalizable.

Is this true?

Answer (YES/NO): NO